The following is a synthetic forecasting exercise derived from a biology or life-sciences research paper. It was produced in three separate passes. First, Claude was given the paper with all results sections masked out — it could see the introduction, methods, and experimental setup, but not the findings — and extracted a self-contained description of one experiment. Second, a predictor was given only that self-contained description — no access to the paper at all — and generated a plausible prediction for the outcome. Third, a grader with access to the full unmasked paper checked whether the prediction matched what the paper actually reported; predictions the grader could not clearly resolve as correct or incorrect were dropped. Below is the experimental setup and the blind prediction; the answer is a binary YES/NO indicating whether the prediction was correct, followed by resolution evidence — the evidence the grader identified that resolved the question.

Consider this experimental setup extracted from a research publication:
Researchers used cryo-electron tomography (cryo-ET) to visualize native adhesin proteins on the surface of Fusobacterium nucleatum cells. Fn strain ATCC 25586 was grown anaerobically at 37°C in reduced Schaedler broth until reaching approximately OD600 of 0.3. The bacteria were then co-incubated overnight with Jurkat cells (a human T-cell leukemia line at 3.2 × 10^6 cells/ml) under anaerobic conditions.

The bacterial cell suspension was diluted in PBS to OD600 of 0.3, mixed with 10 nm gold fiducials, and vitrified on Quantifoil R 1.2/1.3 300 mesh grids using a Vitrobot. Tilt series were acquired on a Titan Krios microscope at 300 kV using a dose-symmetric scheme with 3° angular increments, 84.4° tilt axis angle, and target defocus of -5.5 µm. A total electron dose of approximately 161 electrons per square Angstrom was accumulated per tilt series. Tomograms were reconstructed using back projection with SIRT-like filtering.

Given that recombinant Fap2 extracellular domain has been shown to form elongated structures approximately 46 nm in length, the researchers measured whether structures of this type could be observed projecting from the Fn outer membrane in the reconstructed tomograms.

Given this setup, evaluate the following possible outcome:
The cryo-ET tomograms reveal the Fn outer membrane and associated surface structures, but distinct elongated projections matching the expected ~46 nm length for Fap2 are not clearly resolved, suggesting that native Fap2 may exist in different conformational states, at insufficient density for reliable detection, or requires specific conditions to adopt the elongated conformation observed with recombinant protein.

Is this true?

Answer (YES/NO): NO